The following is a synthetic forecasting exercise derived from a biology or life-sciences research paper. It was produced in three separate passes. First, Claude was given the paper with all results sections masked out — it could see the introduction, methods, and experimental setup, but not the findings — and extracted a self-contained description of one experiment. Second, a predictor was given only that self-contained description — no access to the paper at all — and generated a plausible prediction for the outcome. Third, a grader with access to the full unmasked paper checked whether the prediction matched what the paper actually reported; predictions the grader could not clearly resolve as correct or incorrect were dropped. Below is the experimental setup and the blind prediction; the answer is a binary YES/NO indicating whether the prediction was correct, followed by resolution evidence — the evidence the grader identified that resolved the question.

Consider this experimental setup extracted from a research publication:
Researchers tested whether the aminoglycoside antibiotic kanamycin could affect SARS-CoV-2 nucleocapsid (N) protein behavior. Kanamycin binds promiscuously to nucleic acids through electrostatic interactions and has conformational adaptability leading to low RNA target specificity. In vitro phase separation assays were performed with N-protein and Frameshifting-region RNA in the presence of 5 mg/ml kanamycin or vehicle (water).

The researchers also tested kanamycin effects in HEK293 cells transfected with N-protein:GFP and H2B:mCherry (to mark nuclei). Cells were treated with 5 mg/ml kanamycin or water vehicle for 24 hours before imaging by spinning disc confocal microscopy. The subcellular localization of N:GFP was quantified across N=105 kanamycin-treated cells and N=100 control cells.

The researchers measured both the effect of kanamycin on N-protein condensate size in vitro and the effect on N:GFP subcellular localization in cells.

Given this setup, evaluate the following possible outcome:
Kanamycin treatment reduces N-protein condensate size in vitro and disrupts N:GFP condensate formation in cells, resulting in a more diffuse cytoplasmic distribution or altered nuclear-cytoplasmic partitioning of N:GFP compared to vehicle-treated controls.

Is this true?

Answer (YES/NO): YES